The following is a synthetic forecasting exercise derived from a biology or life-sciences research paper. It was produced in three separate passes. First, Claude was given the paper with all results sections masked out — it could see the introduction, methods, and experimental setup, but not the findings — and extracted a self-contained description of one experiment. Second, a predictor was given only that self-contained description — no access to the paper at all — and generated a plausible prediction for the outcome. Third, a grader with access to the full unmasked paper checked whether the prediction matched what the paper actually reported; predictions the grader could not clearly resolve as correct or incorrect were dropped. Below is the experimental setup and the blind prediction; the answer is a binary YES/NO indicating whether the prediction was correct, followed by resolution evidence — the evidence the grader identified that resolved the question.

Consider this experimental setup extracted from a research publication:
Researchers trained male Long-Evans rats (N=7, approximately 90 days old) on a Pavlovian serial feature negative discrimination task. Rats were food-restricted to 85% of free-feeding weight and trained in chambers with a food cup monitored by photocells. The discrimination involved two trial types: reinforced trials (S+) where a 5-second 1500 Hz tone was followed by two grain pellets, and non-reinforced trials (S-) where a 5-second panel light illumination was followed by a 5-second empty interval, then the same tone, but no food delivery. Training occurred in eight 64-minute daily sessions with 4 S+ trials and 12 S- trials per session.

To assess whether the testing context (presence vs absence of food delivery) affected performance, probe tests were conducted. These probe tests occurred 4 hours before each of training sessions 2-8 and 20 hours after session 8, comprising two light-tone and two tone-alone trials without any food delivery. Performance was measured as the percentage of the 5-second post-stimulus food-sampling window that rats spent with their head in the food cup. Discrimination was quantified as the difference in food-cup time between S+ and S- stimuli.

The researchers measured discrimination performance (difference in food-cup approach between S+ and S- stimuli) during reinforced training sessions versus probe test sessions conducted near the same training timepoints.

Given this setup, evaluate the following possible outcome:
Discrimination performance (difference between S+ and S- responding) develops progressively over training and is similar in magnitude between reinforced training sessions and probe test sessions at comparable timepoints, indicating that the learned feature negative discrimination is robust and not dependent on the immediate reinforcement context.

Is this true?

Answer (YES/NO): NO